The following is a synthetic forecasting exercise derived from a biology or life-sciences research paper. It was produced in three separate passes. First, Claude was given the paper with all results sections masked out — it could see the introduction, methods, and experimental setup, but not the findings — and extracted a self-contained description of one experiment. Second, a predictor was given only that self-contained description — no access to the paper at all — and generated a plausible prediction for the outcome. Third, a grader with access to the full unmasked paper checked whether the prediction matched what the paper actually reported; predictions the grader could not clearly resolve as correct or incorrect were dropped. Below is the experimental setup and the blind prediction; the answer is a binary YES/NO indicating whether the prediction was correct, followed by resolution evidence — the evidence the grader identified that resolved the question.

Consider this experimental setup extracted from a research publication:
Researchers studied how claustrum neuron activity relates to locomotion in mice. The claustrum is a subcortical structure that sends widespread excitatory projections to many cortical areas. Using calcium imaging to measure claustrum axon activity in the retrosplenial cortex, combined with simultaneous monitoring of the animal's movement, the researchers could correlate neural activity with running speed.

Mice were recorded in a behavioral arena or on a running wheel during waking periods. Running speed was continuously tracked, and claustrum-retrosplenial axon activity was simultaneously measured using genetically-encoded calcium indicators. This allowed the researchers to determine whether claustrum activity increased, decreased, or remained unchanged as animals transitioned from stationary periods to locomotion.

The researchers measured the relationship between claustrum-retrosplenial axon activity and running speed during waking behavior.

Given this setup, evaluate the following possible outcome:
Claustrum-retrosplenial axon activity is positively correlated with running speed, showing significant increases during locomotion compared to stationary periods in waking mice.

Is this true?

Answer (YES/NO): NO